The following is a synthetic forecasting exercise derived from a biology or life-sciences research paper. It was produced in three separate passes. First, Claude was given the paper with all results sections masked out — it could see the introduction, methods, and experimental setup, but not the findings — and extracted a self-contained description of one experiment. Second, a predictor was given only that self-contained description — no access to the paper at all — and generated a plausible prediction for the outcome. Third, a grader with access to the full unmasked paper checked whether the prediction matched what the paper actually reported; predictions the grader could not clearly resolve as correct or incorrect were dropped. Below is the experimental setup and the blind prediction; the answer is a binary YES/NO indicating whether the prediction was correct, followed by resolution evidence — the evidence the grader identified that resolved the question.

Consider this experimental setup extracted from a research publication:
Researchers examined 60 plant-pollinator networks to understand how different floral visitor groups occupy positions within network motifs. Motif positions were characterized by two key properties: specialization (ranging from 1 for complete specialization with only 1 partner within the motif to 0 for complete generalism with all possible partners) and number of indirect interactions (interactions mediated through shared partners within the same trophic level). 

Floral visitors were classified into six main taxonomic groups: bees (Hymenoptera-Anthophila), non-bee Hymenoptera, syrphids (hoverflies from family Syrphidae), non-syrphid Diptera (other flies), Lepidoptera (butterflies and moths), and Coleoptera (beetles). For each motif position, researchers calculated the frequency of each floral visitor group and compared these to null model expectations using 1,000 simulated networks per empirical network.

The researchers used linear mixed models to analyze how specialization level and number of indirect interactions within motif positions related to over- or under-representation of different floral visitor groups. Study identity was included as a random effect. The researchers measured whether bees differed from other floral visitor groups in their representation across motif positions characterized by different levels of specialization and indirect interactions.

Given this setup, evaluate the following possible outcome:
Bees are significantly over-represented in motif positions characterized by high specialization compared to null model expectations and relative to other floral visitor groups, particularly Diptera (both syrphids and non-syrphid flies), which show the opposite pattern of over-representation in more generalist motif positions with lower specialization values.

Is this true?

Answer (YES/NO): NO